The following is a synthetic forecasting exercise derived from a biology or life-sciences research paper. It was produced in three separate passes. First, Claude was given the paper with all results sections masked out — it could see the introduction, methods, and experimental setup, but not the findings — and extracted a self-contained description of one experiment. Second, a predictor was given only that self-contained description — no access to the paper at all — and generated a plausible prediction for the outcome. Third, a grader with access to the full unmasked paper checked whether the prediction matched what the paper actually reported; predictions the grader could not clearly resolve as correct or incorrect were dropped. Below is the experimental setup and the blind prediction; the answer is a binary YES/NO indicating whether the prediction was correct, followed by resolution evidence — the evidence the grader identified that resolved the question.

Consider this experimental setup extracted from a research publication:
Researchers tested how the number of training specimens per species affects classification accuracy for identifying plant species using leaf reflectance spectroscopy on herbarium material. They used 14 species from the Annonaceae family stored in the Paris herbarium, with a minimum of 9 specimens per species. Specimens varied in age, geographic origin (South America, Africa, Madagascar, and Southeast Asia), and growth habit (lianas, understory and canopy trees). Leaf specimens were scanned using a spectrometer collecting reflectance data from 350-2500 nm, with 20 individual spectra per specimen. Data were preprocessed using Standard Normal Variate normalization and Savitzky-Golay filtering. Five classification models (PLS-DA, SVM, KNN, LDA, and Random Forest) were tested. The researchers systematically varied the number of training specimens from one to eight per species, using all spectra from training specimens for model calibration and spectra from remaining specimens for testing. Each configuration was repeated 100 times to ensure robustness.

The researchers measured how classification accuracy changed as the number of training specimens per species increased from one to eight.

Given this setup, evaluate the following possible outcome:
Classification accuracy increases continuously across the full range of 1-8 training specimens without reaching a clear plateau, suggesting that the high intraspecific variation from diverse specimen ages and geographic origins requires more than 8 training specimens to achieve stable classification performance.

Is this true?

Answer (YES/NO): NO